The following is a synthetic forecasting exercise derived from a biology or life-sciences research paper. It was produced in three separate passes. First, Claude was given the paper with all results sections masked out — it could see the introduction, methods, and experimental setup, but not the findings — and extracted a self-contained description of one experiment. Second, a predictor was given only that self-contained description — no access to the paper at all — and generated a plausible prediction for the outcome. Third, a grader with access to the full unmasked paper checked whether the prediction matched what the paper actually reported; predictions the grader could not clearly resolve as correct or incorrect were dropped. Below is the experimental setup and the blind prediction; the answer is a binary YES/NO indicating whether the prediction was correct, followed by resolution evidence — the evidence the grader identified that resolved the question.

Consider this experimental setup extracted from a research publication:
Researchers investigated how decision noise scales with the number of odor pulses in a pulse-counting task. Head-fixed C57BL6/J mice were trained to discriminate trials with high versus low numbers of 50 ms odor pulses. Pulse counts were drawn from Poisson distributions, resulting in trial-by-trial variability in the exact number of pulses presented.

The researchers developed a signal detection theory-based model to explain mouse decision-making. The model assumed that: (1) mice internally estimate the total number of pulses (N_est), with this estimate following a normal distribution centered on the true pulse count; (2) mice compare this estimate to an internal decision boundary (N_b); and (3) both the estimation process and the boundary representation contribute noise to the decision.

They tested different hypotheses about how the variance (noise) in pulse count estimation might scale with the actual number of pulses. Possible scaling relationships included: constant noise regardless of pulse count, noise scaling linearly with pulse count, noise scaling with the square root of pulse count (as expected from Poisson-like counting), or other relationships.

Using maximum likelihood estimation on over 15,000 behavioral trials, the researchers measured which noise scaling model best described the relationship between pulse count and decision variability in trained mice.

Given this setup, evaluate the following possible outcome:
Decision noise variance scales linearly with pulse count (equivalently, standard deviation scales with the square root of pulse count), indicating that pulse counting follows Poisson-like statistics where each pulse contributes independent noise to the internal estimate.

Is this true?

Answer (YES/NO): NO